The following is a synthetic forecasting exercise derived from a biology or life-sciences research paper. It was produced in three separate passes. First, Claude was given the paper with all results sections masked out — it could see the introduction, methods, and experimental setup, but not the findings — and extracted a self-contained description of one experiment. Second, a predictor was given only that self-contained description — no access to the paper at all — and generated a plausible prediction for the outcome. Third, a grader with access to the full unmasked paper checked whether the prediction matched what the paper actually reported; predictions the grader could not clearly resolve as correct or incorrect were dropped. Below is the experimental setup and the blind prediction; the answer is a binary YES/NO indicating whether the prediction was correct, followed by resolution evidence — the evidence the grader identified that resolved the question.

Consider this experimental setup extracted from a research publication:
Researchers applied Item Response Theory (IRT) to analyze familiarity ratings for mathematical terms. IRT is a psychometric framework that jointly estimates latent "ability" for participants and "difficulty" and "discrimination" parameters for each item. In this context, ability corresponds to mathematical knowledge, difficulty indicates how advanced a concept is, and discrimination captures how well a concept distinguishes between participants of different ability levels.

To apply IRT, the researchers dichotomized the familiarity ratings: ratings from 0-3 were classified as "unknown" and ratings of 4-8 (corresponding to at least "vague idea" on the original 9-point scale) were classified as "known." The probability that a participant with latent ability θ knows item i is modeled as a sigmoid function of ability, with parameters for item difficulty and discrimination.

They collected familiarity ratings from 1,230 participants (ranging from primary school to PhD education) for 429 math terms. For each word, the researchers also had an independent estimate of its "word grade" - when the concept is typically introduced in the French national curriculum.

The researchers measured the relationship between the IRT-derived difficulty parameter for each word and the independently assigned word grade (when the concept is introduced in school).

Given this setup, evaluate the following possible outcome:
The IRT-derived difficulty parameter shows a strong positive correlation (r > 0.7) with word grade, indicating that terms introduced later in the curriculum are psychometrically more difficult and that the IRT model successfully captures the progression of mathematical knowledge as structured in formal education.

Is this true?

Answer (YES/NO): NO